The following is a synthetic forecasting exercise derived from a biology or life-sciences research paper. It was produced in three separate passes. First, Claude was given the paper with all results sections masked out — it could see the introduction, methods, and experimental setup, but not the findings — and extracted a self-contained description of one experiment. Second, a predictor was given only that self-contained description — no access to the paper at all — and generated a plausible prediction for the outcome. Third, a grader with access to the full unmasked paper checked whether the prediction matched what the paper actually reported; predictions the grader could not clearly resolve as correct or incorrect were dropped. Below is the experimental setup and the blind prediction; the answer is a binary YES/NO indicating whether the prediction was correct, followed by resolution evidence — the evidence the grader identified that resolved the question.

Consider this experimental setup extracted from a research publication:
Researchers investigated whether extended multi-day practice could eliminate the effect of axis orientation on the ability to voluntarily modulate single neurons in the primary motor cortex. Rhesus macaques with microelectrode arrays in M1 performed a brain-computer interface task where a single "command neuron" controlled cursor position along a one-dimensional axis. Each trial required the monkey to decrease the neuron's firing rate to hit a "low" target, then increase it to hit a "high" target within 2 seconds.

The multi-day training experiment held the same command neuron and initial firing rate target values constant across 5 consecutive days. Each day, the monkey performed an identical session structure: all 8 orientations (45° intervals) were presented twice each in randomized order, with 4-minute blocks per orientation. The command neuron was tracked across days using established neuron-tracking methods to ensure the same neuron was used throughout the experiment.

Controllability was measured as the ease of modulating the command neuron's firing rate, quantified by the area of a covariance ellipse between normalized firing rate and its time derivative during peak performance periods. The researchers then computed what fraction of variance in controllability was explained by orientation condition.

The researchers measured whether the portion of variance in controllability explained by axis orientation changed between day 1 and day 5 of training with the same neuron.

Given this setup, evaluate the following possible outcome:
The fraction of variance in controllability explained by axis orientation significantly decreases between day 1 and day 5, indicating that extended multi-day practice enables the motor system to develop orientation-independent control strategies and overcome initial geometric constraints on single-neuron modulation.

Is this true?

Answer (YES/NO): NO